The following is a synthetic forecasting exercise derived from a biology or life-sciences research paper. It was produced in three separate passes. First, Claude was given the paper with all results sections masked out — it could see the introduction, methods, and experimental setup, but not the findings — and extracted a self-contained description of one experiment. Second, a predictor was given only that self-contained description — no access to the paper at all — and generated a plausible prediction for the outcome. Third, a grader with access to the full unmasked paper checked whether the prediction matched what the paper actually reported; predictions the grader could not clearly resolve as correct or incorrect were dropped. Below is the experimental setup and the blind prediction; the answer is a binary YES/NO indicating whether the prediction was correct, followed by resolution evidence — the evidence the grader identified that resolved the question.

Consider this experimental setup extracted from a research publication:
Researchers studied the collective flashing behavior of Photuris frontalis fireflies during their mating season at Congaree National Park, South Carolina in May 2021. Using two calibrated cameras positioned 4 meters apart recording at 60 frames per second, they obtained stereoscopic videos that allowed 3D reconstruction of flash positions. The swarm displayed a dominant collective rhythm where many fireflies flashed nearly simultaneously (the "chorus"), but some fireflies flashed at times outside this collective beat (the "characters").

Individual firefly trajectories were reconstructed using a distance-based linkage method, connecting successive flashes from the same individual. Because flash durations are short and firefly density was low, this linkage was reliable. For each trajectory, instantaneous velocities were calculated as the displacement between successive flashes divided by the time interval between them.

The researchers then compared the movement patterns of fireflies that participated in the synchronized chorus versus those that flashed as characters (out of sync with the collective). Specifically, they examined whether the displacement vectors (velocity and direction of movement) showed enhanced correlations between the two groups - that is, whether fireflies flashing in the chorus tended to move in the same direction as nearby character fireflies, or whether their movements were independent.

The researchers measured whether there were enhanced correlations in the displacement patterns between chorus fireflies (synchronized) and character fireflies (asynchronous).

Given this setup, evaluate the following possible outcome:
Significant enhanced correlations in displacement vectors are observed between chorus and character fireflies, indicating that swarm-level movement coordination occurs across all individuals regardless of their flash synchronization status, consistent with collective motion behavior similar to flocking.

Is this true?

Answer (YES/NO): NO